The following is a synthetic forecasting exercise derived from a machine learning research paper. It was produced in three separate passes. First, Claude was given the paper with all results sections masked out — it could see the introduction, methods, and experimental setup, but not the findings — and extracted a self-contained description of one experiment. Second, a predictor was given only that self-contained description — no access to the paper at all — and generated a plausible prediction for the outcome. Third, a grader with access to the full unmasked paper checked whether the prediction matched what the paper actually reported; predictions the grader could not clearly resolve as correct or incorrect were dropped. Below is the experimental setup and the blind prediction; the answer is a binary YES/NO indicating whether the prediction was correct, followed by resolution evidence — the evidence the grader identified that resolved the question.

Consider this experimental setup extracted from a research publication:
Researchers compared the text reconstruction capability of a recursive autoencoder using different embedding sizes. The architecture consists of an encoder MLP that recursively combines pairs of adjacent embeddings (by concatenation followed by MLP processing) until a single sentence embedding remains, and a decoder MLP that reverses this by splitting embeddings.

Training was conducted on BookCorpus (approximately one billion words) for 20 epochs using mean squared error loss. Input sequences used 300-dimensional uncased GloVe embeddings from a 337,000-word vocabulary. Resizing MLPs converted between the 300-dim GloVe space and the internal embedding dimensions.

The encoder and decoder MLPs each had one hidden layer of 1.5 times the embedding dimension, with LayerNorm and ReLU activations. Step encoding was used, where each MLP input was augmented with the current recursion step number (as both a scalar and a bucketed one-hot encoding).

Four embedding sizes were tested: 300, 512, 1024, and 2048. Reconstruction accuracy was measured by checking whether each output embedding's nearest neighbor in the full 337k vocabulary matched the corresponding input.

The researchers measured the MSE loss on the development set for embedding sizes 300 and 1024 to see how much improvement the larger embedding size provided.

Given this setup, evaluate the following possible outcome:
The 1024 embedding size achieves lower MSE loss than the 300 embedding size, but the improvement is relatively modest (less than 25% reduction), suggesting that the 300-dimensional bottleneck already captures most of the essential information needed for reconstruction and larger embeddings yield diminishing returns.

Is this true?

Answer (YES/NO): NO